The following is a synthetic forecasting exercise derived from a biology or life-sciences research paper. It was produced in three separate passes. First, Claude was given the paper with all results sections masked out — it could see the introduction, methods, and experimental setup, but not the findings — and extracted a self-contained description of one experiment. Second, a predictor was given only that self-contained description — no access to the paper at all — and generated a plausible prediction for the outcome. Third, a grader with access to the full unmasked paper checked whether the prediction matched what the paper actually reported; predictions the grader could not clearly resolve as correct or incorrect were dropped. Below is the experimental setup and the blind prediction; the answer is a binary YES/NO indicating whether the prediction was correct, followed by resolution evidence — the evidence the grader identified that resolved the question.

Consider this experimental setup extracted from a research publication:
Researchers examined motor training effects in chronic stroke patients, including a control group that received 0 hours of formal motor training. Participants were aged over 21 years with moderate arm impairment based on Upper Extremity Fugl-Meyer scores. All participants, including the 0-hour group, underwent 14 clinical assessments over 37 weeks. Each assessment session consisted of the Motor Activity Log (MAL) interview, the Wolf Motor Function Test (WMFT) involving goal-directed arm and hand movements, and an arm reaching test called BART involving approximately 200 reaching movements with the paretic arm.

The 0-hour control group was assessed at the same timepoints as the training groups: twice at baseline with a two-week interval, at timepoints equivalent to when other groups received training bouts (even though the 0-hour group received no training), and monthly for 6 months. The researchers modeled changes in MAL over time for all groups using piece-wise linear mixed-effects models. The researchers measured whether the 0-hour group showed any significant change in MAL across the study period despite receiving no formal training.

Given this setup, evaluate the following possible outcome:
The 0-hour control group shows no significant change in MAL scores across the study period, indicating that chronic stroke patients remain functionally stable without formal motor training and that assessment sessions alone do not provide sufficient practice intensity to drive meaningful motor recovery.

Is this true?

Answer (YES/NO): NO